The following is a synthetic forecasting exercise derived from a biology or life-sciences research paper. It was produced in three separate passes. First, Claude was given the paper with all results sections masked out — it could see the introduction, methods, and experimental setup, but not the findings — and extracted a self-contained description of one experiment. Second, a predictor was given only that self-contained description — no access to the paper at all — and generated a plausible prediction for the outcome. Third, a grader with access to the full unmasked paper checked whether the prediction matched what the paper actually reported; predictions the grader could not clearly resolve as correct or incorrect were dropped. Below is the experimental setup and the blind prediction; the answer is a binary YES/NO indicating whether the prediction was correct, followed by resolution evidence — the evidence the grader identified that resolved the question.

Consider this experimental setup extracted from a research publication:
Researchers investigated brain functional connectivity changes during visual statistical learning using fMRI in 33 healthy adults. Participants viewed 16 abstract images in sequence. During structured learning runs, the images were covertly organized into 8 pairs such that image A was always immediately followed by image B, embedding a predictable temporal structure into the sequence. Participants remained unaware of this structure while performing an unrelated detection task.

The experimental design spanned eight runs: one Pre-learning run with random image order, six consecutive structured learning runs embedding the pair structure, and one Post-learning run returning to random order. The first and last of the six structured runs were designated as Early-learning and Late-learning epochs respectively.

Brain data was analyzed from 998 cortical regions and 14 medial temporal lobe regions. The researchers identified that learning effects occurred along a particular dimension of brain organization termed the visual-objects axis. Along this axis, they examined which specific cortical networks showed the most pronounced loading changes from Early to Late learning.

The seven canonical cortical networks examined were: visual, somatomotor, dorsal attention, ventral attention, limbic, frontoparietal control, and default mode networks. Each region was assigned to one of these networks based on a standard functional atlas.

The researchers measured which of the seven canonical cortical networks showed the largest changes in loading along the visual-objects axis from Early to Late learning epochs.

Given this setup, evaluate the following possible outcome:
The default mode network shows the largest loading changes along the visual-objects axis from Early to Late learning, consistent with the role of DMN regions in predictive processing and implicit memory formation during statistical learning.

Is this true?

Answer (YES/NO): NO